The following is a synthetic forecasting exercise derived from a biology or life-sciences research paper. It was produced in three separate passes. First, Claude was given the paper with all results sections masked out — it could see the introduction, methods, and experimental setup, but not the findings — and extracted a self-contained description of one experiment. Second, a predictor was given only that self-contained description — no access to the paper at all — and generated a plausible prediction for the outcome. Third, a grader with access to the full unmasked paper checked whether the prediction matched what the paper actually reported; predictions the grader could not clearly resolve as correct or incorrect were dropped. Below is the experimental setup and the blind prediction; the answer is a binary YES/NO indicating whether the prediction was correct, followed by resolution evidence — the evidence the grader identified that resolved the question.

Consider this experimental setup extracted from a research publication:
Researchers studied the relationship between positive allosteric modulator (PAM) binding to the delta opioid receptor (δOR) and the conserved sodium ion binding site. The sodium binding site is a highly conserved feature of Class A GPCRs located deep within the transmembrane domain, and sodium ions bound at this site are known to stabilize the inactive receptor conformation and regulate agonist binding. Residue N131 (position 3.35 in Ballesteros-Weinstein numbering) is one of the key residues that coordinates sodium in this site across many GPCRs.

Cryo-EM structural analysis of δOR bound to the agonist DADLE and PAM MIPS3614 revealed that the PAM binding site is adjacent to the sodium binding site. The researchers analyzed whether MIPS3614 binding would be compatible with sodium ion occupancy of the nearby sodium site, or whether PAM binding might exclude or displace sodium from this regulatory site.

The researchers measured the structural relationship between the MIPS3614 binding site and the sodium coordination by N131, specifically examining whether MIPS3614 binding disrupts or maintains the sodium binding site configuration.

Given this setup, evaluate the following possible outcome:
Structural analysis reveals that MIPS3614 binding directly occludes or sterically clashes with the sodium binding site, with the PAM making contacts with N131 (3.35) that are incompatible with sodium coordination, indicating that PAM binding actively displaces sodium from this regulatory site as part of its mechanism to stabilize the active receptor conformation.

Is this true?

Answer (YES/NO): NO